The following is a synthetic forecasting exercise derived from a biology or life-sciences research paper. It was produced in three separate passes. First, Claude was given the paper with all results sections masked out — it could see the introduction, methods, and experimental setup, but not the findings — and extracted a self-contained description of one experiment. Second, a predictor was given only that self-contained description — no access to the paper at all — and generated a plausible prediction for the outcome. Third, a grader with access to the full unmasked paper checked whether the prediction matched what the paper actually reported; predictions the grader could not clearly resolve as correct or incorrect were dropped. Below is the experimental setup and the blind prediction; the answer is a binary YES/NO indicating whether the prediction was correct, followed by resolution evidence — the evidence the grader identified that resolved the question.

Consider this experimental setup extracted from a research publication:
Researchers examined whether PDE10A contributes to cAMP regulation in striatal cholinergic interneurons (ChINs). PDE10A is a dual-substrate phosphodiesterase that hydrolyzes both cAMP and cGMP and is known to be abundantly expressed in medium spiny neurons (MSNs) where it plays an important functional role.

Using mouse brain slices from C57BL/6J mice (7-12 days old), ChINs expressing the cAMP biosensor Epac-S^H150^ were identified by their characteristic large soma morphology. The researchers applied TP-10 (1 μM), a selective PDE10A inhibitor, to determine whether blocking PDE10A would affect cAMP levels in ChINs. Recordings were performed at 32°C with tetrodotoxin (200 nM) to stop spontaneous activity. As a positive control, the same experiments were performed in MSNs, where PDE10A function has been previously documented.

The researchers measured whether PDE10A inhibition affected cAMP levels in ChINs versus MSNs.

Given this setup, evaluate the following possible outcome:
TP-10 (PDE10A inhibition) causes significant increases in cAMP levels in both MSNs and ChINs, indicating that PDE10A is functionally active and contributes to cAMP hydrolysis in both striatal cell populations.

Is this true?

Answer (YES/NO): NO